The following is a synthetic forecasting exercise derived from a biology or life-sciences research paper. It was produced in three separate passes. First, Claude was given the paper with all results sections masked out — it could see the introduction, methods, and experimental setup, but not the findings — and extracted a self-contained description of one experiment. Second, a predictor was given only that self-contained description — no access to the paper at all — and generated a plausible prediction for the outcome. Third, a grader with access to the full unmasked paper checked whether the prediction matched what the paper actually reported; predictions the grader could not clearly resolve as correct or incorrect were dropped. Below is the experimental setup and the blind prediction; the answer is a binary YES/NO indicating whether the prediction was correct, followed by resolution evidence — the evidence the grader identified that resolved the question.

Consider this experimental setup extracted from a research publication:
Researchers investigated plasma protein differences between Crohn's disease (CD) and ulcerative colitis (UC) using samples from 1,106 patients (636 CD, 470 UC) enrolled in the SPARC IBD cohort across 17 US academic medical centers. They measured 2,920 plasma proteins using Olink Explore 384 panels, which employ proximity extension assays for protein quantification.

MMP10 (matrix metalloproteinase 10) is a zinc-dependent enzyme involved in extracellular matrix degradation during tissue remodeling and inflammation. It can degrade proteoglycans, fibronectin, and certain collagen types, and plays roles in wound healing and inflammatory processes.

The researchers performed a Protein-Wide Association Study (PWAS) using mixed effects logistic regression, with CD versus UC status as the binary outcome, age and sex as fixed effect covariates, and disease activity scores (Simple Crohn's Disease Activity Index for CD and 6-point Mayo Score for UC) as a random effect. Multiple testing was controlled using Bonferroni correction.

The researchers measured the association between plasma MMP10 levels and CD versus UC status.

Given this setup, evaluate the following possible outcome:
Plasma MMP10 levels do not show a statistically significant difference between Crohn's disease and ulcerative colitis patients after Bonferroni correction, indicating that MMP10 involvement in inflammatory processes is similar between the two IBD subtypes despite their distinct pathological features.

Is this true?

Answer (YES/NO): NO